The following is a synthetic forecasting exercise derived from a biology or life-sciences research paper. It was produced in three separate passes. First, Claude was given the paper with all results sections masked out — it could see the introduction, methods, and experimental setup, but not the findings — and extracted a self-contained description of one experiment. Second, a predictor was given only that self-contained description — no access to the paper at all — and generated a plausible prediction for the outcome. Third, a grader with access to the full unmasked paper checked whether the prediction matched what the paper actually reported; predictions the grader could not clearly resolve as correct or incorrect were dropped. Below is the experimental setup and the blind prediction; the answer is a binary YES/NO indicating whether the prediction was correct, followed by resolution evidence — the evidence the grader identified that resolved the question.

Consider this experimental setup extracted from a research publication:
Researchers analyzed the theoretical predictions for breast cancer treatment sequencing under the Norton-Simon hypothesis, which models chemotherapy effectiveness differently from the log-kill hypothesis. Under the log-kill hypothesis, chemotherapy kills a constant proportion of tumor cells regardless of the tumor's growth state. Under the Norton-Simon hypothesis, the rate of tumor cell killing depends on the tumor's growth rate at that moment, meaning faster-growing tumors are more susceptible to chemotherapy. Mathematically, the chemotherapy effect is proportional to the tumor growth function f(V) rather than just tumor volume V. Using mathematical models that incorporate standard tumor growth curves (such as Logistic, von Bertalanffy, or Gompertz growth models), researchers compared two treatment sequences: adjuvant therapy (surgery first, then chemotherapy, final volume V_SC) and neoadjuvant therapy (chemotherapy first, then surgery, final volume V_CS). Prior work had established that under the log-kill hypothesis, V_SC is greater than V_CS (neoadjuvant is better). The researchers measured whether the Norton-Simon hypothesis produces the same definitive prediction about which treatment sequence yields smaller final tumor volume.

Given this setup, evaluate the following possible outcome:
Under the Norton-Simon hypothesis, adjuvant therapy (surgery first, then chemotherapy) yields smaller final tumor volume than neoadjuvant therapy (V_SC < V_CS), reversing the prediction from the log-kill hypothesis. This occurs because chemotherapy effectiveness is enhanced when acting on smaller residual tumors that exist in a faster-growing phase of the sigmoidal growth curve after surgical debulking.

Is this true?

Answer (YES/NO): NO